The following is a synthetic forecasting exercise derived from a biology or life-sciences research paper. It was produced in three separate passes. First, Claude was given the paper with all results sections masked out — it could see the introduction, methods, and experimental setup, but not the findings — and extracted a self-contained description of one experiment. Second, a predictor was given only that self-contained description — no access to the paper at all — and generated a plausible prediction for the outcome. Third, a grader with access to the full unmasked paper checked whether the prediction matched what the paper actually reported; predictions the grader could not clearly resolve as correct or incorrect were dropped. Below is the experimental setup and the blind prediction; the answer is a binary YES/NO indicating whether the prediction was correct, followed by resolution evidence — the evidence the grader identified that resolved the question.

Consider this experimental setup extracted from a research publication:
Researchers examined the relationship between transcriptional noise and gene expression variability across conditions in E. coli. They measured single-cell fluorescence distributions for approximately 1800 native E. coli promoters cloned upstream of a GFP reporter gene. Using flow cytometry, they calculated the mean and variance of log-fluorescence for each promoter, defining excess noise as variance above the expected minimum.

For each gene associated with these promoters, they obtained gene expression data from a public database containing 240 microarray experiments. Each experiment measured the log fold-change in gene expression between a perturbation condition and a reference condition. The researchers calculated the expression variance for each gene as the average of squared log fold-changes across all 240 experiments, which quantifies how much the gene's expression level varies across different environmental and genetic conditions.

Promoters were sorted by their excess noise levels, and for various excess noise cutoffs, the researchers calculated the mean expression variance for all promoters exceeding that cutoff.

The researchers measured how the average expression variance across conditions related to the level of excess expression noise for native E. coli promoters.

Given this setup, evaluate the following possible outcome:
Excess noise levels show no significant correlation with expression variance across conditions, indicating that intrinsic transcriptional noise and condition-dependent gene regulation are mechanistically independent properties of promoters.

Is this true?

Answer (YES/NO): NO